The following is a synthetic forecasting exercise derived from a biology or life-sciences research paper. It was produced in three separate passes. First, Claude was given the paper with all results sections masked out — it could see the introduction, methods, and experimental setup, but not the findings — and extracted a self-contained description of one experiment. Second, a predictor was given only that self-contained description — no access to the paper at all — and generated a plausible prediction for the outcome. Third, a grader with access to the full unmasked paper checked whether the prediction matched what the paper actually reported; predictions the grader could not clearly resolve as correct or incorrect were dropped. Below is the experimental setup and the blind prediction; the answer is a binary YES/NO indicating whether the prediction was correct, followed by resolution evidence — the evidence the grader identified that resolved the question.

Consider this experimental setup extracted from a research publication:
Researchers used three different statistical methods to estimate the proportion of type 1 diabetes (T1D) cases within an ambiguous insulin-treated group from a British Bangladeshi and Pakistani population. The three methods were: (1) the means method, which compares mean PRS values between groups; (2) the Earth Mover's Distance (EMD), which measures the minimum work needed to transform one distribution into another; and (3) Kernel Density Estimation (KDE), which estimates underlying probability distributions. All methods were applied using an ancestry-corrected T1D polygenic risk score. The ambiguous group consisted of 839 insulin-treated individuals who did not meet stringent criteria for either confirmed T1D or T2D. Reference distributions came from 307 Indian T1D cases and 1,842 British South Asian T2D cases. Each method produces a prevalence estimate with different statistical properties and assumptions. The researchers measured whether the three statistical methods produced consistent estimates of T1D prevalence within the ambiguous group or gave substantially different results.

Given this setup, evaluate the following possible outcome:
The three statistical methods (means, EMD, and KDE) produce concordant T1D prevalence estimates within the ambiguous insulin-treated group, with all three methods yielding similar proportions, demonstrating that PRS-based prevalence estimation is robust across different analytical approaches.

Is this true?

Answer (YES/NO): YES